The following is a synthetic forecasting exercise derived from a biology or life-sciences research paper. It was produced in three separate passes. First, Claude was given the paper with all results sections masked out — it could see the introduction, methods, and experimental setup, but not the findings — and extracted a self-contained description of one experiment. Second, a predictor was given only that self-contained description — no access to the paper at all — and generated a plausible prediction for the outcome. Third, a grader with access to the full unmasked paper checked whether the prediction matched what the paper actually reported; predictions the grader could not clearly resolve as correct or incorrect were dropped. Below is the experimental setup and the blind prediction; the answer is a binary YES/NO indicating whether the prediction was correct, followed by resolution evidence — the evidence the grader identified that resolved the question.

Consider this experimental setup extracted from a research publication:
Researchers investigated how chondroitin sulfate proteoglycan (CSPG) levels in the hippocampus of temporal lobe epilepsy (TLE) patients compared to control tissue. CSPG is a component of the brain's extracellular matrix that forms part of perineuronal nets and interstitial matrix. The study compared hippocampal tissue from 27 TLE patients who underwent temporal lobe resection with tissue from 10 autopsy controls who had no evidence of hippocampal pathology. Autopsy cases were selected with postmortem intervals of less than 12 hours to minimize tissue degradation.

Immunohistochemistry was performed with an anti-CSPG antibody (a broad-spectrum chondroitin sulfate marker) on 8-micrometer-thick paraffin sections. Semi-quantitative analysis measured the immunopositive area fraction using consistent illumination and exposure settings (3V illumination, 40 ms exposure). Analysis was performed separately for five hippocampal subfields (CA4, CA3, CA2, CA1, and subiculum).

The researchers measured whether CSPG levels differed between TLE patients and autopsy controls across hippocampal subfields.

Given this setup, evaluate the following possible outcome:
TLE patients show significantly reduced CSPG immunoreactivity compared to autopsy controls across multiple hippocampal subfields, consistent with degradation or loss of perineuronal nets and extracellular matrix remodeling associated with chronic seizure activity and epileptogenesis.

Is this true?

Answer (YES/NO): NO